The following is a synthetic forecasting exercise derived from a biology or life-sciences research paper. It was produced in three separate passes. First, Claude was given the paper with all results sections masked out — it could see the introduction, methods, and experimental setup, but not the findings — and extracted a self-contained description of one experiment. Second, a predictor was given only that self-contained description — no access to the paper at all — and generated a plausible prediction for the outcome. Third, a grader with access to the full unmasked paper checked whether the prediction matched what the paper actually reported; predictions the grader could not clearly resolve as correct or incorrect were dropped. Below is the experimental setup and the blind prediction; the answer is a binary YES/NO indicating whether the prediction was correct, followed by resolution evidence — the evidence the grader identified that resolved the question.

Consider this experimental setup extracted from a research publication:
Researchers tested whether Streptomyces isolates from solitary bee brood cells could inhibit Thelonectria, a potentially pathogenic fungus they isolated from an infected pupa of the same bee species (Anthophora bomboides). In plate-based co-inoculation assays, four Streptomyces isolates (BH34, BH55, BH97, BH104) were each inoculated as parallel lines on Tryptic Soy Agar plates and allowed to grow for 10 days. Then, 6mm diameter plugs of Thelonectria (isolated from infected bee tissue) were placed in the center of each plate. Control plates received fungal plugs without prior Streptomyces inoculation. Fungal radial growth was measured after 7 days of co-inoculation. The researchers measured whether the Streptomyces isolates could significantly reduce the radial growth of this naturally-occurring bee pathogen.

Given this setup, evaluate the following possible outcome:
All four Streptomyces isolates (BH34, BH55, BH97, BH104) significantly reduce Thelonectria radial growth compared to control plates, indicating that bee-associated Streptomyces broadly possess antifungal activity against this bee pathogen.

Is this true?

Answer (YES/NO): NO